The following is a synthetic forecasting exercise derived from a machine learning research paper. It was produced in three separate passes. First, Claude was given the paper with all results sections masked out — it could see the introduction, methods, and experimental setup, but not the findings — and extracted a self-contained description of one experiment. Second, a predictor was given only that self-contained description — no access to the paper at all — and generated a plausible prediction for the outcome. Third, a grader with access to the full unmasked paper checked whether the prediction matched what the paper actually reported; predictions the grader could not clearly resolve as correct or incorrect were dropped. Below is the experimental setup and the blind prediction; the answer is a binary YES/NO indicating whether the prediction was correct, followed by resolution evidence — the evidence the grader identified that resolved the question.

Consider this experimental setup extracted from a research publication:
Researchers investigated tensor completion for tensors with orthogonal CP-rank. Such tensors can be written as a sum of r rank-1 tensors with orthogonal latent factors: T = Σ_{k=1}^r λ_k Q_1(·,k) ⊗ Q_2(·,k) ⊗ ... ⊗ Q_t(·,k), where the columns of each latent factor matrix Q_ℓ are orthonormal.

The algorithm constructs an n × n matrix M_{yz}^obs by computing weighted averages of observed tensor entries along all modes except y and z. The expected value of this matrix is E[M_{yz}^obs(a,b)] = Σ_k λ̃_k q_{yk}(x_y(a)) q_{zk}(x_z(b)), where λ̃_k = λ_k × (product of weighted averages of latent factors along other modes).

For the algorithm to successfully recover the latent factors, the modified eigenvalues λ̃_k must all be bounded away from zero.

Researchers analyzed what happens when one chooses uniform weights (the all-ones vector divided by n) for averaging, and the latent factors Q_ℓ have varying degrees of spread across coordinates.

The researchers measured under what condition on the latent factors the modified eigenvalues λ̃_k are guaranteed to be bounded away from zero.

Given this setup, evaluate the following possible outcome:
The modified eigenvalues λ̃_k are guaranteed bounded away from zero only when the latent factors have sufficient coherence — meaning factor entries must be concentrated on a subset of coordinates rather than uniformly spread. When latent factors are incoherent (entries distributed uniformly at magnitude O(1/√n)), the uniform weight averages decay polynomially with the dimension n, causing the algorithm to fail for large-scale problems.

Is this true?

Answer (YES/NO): NO